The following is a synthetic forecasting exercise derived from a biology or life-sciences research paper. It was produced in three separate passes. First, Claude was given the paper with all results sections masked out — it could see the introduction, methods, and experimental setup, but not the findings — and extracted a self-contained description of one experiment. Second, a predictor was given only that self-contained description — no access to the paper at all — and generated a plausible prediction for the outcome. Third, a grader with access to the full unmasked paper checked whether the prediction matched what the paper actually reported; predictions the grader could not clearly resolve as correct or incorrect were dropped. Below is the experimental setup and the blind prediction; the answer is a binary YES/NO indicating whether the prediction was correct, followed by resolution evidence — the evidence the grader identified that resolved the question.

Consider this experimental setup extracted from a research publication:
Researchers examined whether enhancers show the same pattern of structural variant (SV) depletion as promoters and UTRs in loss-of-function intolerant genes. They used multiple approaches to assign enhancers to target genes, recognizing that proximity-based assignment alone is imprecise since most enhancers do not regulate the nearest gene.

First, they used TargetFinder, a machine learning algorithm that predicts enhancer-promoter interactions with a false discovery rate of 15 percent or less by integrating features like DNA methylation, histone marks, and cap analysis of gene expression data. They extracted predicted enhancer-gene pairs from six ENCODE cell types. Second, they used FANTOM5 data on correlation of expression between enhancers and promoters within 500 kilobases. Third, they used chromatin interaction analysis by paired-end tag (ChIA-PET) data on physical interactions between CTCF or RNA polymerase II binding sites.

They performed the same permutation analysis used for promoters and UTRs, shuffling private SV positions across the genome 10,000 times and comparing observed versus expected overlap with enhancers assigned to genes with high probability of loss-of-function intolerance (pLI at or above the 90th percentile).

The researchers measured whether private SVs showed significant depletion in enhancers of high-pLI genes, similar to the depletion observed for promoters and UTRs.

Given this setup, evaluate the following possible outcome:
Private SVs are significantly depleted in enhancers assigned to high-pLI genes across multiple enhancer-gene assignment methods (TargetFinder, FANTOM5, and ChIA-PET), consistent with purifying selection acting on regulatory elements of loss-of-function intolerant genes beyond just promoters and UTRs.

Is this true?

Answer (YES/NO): NO